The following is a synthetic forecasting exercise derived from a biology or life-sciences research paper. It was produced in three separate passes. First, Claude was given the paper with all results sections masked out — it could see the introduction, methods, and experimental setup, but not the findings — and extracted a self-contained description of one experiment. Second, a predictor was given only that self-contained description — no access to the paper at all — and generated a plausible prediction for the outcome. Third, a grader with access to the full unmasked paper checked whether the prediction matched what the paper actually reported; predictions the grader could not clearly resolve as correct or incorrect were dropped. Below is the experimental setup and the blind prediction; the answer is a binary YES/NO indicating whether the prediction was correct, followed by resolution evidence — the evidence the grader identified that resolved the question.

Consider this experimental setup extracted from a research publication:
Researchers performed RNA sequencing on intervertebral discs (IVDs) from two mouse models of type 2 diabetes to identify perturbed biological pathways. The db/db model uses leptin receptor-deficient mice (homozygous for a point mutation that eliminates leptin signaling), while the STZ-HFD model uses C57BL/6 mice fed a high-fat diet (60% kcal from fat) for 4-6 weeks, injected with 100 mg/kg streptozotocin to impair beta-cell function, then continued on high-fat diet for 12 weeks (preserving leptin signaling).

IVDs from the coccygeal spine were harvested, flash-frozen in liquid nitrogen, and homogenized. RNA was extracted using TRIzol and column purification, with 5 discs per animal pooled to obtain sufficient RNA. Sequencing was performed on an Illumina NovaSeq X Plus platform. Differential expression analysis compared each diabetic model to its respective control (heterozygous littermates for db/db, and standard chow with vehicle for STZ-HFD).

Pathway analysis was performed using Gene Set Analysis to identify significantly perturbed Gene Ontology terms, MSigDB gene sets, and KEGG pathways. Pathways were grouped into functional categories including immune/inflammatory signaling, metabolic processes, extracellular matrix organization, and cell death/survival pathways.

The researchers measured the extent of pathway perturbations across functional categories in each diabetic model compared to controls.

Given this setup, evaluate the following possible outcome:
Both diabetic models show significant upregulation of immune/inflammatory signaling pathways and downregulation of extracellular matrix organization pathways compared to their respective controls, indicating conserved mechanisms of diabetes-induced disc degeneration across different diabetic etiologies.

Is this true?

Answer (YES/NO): NO